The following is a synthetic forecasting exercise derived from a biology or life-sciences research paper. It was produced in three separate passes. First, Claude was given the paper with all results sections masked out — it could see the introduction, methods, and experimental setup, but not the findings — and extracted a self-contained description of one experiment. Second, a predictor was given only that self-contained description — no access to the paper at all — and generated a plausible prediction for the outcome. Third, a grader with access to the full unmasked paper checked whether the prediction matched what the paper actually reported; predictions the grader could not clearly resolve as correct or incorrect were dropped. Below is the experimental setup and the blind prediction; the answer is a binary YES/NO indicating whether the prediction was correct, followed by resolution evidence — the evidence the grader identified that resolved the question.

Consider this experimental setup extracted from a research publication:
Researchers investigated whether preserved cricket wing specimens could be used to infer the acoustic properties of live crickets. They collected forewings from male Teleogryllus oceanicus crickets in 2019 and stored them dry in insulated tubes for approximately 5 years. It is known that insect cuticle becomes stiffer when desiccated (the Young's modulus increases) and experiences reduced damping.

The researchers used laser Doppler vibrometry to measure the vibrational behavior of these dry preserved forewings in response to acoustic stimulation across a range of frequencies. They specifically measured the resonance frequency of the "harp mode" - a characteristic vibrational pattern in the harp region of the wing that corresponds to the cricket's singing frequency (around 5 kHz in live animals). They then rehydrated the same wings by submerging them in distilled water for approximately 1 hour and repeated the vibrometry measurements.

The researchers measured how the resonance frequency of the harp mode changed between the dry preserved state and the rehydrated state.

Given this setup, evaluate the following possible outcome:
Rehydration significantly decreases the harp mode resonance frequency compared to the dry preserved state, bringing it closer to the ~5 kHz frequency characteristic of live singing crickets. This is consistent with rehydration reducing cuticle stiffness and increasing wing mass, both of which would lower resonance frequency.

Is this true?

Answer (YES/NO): YES